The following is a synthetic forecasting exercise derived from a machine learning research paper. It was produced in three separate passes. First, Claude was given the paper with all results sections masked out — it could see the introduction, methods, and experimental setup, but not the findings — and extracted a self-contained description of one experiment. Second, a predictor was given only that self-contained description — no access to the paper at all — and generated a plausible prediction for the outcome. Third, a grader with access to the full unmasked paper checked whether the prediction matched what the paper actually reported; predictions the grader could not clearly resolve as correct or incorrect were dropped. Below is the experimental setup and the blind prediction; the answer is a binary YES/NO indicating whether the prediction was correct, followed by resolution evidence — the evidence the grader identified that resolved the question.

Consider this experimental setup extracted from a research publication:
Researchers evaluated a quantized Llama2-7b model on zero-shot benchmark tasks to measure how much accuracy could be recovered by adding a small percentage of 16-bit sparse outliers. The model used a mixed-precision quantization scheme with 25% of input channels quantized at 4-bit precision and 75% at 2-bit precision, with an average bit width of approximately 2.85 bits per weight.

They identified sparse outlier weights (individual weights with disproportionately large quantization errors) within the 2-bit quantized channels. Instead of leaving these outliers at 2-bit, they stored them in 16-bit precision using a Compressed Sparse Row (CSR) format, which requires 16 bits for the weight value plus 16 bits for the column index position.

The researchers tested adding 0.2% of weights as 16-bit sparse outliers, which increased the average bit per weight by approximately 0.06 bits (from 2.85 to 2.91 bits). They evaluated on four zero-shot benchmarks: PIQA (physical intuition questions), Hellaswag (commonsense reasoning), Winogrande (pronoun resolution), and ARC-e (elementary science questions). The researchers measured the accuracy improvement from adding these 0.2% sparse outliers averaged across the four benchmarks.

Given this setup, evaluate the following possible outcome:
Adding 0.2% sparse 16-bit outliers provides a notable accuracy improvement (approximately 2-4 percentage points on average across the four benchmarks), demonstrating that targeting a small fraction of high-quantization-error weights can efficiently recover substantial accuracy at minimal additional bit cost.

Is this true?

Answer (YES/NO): NO